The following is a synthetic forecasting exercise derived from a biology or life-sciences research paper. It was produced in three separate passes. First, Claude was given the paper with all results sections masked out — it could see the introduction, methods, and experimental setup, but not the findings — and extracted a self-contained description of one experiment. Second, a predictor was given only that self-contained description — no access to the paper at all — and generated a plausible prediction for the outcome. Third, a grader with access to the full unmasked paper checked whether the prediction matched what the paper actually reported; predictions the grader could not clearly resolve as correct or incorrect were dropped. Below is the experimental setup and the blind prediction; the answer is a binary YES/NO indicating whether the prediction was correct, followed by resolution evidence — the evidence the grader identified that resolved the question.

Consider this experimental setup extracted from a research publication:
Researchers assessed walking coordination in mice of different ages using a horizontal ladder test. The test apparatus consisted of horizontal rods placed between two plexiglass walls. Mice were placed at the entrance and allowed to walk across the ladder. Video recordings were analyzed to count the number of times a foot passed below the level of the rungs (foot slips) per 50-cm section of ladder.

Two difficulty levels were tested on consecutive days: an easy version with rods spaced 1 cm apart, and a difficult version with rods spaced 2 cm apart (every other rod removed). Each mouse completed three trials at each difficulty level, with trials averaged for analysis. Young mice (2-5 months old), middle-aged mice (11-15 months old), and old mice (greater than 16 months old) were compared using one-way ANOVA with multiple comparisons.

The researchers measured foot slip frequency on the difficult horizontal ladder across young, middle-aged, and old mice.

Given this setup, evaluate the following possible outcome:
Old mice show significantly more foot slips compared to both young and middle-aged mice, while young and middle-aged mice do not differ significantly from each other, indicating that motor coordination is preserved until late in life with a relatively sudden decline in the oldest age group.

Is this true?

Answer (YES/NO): NO